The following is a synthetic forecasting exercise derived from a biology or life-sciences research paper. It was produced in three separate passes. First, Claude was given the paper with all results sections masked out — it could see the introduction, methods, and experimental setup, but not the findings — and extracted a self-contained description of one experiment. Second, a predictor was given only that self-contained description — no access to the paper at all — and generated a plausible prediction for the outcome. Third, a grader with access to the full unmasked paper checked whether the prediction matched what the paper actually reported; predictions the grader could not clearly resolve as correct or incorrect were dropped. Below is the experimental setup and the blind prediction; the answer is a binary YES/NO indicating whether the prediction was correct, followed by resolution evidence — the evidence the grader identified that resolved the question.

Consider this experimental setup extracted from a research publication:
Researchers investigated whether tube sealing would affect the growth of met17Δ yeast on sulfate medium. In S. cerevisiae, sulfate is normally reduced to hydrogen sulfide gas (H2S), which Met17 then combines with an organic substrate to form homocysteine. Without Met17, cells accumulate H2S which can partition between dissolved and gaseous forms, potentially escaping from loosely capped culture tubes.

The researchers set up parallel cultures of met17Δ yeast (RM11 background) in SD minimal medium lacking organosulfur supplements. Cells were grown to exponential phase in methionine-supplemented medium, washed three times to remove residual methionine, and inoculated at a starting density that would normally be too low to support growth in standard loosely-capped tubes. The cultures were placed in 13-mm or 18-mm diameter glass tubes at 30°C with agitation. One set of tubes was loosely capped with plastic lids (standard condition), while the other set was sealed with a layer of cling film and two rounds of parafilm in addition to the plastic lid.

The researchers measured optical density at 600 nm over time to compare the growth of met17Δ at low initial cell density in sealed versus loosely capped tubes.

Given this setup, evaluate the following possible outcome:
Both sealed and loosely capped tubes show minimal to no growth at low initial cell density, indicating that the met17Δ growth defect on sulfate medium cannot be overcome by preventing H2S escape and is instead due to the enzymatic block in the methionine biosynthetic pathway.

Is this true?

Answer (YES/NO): NO